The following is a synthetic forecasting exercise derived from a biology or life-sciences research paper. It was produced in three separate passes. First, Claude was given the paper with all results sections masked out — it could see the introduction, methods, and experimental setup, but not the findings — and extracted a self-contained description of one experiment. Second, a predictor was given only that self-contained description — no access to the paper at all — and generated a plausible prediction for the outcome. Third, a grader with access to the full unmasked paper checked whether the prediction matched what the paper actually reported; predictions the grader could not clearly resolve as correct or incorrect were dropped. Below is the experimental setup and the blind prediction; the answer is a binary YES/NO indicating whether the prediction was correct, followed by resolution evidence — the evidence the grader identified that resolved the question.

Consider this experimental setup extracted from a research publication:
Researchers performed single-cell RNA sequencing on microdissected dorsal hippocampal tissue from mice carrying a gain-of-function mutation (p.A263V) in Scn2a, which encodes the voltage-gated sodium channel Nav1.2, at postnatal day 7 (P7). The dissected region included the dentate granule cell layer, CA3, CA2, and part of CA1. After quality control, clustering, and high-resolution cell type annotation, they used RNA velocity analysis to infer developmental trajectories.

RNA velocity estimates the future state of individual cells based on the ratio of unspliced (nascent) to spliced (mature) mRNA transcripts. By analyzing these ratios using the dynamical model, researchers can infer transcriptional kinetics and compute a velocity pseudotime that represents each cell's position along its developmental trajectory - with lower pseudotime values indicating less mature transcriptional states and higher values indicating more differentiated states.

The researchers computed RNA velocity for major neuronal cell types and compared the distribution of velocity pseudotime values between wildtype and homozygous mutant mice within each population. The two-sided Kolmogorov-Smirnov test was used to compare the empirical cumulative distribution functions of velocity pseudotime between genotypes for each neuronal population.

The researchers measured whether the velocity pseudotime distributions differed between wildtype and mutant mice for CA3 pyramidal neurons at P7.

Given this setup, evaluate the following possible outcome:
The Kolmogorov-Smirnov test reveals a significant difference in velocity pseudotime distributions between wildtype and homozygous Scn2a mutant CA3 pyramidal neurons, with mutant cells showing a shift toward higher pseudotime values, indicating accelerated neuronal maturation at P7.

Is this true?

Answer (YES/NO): YES